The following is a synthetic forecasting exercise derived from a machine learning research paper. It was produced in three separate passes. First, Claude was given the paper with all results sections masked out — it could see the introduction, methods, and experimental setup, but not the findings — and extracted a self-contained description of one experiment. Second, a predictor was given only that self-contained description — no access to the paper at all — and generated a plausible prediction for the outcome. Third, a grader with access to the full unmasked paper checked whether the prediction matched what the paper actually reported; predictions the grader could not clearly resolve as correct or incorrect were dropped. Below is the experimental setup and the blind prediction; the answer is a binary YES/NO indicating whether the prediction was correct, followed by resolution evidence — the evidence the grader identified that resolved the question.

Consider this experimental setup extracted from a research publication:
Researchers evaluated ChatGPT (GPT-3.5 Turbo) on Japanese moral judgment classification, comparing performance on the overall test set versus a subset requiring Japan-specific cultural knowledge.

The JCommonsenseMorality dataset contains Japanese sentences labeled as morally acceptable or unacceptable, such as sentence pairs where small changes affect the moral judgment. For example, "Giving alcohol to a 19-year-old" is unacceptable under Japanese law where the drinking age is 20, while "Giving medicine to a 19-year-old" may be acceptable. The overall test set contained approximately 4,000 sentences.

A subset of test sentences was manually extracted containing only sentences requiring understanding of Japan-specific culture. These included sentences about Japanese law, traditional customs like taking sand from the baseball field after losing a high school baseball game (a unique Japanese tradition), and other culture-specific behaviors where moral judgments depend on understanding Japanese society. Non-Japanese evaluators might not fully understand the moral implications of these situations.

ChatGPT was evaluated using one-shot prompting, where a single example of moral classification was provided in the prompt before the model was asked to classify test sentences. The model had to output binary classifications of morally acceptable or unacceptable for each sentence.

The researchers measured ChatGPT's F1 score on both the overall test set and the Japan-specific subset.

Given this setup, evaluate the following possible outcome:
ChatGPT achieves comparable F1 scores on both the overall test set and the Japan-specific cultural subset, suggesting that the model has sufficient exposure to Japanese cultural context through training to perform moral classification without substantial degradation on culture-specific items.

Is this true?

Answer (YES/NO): NO